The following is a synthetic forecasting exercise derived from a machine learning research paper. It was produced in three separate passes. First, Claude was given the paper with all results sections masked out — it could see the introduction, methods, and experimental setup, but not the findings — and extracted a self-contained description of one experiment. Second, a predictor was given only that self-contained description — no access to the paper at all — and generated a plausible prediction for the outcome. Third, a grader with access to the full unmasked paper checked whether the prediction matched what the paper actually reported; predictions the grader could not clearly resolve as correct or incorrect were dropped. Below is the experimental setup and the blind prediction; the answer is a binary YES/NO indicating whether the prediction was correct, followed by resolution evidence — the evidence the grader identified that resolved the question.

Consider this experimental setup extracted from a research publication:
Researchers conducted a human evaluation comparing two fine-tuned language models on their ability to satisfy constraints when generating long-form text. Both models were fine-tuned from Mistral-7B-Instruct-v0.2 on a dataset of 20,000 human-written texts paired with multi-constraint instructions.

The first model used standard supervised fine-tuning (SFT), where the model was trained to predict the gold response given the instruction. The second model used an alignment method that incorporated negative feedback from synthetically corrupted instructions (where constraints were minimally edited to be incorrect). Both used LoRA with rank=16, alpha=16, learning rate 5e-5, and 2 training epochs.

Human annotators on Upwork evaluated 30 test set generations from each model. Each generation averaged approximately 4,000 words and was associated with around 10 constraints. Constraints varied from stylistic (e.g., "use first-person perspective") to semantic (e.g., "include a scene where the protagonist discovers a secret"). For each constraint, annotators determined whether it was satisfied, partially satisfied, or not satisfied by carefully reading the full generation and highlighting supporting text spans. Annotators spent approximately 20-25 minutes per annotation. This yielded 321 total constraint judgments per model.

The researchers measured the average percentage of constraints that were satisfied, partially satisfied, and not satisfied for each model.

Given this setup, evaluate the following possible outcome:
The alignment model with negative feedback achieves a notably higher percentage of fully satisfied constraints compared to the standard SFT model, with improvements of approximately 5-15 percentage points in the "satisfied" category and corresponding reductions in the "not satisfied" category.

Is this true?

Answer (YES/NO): NO